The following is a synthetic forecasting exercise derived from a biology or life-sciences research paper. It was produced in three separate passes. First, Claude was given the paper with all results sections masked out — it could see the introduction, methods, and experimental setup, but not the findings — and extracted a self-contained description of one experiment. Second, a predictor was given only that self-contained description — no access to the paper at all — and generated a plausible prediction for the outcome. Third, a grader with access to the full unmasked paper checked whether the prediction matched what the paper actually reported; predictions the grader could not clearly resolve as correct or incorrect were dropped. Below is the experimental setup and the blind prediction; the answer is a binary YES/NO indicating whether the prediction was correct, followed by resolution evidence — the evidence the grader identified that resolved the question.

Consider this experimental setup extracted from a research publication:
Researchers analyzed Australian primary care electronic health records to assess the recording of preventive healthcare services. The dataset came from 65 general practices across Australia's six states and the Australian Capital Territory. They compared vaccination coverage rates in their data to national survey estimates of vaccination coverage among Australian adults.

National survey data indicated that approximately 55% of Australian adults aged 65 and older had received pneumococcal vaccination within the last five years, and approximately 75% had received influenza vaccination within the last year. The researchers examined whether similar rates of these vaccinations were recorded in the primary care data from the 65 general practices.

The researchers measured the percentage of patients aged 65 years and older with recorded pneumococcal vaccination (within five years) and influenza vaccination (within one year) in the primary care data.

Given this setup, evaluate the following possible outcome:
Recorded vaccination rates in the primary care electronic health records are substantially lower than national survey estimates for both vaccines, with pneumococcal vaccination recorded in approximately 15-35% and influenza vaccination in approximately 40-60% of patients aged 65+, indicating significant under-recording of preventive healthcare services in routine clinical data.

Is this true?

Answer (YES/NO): NO